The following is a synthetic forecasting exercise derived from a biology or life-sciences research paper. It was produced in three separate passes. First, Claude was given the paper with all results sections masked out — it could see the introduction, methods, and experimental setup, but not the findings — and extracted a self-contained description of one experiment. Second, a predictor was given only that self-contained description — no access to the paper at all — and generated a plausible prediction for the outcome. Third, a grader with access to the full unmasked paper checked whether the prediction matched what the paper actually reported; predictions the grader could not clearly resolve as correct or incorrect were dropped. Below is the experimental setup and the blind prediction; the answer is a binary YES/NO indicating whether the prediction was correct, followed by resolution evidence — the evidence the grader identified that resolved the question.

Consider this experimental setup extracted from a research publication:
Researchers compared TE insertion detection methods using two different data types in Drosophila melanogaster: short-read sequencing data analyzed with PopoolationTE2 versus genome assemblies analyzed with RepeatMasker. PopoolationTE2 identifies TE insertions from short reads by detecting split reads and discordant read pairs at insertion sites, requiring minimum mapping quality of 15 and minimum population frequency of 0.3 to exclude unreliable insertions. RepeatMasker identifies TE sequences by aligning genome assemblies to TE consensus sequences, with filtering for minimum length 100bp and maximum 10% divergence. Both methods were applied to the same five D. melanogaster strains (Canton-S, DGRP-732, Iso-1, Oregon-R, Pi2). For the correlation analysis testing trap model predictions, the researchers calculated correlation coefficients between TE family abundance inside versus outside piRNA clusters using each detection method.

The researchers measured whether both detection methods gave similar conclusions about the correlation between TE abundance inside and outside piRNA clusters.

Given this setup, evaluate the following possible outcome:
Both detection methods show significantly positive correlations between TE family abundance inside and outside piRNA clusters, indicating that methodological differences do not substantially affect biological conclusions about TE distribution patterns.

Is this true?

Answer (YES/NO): YES